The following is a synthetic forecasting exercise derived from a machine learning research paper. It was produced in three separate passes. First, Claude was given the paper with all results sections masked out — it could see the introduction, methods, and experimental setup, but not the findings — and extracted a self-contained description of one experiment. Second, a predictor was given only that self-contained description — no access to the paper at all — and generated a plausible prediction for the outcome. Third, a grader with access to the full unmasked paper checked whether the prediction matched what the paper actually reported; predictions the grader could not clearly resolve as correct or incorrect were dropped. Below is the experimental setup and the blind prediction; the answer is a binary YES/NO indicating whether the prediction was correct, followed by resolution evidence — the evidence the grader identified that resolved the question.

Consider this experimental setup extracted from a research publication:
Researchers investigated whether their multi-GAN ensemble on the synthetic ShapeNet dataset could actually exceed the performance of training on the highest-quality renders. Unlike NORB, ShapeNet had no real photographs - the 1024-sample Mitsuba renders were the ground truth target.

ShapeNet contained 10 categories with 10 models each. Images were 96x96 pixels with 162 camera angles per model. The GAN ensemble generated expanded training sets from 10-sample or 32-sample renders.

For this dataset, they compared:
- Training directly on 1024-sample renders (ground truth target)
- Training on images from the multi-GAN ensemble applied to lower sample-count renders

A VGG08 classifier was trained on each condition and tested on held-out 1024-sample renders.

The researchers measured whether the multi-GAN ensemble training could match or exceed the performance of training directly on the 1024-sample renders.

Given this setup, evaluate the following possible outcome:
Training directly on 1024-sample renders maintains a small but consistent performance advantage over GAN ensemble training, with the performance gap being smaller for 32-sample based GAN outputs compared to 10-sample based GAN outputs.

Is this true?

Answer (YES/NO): NO